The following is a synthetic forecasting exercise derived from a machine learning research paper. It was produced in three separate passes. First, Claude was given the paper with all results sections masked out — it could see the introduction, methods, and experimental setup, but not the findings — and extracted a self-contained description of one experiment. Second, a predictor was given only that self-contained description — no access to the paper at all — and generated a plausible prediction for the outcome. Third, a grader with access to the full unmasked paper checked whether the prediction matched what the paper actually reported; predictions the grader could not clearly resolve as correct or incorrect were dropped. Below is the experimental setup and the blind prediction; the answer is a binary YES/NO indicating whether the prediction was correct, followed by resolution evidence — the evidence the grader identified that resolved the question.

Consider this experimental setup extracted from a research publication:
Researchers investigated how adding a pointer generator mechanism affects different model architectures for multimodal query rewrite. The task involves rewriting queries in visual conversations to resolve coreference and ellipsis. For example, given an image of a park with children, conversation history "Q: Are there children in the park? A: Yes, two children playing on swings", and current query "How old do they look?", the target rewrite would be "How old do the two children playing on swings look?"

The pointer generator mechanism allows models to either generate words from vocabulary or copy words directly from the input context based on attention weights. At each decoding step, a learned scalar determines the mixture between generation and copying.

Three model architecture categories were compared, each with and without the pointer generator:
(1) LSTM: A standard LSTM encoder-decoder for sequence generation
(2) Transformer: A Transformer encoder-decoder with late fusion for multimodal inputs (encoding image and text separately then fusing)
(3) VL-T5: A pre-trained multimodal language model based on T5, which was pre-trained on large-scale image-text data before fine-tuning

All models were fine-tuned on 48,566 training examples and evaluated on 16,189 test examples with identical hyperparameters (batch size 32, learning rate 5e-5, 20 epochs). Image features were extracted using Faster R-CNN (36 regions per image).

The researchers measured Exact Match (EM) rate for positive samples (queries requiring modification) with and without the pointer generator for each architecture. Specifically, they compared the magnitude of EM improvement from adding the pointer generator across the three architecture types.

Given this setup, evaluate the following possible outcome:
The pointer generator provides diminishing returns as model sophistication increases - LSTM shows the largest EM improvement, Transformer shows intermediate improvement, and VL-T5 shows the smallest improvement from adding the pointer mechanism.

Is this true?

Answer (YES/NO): NO